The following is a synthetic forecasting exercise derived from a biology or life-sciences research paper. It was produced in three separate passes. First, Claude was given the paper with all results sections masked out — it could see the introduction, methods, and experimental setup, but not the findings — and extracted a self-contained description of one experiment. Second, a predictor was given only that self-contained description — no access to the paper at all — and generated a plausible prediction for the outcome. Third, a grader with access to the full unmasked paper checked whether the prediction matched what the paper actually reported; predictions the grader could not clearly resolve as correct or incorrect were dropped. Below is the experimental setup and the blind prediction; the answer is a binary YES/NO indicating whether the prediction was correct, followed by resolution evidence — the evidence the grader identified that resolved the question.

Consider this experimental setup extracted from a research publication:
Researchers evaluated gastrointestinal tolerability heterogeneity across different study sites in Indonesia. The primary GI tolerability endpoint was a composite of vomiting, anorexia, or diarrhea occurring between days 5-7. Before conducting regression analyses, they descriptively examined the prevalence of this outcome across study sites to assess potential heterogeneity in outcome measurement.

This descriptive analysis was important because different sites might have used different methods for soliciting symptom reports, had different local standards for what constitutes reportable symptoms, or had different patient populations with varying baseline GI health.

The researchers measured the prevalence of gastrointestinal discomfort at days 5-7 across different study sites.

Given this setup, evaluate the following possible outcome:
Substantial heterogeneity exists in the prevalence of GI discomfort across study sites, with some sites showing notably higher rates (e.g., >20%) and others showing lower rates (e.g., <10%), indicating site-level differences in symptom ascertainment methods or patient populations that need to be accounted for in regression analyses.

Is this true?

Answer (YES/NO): YES